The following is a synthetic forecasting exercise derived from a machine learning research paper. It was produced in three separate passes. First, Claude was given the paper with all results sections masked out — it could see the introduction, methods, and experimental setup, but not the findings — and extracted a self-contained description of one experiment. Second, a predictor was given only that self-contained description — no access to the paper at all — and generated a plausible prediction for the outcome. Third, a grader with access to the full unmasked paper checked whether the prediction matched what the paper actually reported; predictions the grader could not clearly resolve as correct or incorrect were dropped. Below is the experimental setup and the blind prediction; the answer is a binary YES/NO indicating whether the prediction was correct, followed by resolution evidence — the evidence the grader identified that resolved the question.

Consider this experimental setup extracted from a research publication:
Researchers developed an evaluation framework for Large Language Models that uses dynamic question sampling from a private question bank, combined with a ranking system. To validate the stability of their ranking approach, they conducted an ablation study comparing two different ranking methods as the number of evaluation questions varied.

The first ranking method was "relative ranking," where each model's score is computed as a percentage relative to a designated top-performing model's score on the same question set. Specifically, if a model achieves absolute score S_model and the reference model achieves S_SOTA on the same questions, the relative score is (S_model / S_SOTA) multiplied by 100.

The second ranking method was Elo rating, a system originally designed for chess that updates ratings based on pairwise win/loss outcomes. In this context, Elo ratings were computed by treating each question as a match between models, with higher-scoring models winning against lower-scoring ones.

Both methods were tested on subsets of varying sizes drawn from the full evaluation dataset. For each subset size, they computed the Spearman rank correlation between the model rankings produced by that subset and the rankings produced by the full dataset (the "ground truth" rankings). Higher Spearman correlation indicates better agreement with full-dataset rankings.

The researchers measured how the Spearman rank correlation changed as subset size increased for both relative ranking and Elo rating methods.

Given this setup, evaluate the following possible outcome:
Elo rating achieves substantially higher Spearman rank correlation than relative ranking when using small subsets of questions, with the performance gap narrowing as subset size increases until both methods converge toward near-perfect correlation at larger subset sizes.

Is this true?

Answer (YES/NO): NO